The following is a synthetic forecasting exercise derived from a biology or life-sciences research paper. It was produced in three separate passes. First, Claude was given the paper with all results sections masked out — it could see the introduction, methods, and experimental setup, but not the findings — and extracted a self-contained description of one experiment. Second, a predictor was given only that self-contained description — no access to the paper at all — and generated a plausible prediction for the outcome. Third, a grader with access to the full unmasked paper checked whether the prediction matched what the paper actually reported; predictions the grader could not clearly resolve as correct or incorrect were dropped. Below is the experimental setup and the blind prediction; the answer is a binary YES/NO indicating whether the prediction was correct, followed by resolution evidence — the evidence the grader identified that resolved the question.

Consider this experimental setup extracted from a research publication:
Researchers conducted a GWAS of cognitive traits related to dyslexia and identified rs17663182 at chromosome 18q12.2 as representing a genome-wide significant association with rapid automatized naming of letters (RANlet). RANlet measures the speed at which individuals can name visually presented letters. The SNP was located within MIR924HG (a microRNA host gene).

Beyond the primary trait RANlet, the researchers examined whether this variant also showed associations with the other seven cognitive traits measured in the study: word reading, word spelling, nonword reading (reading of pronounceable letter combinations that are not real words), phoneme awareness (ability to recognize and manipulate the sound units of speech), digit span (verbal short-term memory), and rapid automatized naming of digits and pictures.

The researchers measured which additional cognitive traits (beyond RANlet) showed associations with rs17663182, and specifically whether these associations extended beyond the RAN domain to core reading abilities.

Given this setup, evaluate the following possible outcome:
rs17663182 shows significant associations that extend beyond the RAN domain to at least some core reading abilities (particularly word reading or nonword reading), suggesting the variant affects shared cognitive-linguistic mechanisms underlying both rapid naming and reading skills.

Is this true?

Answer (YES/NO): YES